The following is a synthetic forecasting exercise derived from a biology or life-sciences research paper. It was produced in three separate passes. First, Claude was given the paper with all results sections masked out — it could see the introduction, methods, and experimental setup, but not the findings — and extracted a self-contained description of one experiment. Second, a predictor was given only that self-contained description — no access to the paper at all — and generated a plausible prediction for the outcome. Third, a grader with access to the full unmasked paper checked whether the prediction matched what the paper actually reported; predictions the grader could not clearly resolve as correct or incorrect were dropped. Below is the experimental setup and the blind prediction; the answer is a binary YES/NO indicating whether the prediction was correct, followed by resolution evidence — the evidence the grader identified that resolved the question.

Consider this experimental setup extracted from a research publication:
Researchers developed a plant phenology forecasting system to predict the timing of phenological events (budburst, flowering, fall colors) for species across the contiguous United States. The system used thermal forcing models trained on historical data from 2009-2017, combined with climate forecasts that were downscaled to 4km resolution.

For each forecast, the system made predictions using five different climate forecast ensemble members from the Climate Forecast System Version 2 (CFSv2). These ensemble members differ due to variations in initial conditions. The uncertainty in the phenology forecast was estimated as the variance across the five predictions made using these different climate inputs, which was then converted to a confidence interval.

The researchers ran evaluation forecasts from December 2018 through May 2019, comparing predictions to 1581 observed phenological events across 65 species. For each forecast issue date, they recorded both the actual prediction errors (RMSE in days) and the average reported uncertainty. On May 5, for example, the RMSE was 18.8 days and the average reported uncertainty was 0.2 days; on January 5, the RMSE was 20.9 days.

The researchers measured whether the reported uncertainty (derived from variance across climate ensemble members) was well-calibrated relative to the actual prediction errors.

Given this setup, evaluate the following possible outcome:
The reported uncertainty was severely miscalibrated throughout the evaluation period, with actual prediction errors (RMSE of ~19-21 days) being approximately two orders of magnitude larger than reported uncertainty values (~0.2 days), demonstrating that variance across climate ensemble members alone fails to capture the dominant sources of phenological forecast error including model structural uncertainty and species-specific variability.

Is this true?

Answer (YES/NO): NO